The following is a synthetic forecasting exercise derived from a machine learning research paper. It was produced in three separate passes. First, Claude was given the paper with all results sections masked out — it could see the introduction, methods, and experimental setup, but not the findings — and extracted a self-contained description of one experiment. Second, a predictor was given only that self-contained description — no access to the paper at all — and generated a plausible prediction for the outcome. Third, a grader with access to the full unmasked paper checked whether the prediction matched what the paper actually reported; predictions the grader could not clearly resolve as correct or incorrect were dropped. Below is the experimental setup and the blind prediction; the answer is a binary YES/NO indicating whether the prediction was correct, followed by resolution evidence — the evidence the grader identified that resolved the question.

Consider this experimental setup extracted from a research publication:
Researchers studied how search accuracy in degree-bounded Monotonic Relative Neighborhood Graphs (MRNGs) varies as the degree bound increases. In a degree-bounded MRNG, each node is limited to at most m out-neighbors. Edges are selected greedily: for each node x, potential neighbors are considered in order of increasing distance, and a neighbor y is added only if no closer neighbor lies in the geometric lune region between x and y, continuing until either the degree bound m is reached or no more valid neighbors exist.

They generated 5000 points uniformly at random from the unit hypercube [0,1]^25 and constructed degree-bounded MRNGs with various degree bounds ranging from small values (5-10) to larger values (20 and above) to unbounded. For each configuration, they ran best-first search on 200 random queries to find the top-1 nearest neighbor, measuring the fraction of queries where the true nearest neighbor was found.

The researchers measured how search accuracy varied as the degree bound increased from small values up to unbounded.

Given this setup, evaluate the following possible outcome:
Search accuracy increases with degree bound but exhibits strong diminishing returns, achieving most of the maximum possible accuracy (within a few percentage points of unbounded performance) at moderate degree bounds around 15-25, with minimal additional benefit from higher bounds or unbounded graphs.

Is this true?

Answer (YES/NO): NO